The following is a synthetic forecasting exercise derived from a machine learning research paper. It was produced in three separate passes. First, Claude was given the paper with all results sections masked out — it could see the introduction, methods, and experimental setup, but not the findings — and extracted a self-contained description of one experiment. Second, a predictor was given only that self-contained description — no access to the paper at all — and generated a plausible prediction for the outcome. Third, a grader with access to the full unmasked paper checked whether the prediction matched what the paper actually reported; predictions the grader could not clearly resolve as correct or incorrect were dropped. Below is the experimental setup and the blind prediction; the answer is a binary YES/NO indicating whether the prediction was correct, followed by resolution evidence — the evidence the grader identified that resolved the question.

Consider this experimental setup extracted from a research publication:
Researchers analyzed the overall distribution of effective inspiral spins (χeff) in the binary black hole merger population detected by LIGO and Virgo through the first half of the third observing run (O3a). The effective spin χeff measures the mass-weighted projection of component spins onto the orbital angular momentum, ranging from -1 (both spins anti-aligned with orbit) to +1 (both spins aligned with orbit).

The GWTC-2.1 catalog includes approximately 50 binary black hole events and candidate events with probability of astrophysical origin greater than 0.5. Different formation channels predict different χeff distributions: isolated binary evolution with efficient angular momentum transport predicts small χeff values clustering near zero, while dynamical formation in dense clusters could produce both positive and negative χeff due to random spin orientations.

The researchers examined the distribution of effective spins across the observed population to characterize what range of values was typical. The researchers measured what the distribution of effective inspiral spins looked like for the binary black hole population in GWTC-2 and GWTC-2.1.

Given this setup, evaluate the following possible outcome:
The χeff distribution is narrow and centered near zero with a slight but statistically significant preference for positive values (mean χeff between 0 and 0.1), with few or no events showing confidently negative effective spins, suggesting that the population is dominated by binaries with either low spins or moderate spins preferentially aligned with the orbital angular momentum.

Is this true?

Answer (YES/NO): YES